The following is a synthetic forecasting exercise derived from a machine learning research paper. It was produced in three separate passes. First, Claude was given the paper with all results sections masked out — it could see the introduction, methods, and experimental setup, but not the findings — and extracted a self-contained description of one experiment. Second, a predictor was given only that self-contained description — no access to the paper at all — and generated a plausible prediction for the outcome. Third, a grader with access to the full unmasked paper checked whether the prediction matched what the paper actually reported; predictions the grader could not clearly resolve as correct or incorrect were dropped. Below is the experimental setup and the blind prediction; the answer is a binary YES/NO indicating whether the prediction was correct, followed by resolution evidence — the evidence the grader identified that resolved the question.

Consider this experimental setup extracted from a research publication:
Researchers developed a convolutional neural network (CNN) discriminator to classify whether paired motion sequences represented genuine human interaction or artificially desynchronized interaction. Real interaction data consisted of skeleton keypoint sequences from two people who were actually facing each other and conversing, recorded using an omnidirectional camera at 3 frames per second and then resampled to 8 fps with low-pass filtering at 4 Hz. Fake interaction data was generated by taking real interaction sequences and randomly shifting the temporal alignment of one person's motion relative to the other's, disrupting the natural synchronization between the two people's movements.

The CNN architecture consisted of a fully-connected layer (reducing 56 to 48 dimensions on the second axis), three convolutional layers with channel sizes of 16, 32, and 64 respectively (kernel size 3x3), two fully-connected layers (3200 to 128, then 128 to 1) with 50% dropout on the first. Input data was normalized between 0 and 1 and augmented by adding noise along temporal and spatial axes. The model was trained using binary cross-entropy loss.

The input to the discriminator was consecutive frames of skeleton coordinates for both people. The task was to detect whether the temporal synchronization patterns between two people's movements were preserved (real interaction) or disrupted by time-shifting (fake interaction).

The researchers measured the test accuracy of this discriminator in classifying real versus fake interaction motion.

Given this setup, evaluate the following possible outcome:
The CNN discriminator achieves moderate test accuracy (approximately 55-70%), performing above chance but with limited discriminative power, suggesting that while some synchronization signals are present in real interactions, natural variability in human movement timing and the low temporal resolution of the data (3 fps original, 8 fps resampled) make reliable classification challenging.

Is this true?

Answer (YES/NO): YES